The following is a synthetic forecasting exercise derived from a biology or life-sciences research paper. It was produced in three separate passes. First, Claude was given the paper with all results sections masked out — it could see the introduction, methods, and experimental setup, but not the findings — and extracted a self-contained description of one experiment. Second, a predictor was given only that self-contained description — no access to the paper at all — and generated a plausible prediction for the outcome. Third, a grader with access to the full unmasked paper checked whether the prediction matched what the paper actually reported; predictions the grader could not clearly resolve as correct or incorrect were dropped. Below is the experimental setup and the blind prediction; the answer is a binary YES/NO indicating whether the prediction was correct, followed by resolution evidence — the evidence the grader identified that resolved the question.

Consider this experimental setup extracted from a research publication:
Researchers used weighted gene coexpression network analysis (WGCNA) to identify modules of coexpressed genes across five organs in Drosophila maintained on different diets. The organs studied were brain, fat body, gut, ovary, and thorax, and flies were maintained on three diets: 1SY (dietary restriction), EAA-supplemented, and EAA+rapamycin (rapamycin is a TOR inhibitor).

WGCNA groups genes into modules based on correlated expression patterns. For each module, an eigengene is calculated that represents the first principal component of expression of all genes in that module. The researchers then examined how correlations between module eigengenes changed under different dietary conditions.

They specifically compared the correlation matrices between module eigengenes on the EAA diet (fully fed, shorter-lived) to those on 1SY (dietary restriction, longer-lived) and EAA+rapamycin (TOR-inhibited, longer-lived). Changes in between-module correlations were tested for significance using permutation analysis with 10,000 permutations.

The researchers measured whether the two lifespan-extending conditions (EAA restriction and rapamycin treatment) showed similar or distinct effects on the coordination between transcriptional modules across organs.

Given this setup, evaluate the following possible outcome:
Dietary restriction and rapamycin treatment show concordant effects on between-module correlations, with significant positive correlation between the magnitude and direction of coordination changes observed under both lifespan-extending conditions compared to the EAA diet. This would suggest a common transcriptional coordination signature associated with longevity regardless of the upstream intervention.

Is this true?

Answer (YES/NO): NO